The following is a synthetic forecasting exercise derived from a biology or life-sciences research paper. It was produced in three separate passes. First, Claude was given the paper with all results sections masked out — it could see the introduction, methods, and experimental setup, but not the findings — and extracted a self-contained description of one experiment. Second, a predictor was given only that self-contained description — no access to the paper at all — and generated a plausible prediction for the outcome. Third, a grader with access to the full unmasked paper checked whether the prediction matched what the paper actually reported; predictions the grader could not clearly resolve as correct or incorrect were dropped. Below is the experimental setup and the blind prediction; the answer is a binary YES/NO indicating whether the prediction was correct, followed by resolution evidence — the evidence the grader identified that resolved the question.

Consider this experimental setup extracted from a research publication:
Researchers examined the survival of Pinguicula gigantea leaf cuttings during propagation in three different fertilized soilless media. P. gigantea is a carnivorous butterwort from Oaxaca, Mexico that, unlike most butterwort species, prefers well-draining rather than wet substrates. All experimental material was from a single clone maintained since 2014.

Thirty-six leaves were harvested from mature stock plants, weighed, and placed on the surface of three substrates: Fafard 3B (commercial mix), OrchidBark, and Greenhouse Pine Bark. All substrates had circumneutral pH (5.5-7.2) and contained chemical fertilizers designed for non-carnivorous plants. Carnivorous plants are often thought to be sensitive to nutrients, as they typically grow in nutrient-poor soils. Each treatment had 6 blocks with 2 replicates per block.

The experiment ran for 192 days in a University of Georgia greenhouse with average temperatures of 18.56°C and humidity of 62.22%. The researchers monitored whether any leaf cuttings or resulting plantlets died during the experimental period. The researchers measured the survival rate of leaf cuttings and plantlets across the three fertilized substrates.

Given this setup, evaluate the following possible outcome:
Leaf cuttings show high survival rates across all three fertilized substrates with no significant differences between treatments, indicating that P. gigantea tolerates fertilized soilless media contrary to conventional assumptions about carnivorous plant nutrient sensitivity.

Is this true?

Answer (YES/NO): YES